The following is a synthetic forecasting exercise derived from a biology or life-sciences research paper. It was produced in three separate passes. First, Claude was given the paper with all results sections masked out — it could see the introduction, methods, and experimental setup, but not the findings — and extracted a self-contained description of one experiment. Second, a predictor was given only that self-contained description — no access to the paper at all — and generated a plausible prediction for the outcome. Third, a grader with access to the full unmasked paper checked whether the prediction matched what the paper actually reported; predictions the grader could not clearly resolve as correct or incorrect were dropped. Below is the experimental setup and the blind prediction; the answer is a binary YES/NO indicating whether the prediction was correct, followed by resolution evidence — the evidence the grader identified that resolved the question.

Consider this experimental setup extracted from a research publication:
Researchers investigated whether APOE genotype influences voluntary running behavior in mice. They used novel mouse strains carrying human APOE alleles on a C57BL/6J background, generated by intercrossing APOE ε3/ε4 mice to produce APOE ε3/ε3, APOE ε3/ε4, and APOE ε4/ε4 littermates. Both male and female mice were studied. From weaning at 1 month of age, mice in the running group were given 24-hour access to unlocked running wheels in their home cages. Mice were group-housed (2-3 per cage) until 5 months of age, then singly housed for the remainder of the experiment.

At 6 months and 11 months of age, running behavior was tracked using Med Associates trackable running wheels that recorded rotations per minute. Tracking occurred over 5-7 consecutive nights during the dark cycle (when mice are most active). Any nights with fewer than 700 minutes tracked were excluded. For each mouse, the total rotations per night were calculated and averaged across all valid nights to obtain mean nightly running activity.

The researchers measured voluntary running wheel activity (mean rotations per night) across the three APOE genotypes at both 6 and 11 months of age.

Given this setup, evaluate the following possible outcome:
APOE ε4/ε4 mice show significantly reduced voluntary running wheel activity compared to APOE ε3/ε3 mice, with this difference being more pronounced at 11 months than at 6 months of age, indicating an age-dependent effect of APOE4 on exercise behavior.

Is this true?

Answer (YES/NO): NO